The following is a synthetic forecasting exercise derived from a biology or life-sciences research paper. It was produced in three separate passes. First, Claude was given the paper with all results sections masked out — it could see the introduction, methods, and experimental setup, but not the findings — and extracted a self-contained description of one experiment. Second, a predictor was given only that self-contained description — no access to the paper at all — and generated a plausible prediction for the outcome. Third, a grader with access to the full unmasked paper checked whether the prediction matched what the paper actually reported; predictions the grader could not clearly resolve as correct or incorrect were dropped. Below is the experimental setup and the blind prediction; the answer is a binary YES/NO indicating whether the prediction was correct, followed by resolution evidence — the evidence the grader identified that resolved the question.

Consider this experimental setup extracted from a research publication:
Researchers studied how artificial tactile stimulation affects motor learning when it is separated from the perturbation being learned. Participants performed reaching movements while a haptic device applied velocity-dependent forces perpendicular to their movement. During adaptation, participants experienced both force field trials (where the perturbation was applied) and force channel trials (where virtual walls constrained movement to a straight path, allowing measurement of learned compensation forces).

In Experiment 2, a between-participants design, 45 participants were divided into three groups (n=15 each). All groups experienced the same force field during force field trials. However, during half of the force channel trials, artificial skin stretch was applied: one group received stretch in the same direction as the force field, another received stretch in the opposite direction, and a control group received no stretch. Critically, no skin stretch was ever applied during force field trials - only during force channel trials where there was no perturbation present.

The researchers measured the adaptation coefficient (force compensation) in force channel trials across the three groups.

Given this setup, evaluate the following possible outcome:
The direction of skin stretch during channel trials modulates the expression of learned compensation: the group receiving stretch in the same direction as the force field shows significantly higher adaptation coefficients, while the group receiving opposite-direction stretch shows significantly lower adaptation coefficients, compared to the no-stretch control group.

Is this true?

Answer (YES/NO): NO